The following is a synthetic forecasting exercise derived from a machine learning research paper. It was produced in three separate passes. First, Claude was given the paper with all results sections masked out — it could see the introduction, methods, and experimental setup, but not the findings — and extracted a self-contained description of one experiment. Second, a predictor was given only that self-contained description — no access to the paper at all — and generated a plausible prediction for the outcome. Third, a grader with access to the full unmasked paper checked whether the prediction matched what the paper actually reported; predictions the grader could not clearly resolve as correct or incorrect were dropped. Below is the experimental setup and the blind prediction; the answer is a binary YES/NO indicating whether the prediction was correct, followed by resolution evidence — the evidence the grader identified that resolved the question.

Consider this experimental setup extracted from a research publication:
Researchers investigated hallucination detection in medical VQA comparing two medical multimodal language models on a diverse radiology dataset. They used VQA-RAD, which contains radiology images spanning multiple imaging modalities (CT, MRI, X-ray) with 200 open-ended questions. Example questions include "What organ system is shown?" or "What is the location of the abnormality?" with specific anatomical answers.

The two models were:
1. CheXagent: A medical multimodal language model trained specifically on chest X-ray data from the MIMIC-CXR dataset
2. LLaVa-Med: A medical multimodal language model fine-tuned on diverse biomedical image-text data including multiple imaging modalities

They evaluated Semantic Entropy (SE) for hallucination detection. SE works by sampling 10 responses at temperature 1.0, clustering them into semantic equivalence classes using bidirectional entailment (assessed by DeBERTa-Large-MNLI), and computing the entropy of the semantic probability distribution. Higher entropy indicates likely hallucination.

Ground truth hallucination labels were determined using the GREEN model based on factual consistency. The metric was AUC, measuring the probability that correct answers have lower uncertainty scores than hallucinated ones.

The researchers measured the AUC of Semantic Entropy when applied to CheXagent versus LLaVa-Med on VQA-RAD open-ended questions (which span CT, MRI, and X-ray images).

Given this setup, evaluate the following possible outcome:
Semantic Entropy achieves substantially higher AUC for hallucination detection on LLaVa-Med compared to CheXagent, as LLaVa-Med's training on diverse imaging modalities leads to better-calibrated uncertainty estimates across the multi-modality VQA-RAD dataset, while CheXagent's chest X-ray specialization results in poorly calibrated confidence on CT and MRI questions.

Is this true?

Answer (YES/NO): NO